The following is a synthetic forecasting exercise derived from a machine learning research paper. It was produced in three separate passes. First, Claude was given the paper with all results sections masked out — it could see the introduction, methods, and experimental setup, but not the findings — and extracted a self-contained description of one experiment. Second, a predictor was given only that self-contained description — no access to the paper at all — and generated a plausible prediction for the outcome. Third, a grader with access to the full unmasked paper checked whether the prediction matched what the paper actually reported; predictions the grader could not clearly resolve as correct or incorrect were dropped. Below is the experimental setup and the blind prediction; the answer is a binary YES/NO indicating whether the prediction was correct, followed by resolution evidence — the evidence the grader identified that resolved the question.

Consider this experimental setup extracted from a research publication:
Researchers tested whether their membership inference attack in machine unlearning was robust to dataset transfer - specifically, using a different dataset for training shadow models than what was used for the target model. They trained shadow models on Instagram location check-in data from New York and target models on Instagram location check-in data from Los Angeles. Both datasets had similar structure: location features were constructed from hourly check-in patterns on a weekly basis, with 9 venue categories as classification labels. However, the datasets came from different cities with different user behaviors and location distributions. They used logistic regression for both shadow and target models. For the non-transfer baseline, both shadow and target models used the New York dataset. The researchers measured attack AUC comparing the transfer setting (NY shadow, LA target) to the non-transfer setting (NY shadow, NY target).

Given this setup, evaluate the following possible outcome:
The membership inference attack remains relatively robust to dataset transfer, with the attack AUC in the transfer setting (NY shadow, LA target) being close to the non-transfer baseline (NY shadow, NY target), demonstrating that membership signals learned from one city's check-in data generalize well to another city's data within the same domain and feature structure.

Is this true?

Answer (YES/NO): YES